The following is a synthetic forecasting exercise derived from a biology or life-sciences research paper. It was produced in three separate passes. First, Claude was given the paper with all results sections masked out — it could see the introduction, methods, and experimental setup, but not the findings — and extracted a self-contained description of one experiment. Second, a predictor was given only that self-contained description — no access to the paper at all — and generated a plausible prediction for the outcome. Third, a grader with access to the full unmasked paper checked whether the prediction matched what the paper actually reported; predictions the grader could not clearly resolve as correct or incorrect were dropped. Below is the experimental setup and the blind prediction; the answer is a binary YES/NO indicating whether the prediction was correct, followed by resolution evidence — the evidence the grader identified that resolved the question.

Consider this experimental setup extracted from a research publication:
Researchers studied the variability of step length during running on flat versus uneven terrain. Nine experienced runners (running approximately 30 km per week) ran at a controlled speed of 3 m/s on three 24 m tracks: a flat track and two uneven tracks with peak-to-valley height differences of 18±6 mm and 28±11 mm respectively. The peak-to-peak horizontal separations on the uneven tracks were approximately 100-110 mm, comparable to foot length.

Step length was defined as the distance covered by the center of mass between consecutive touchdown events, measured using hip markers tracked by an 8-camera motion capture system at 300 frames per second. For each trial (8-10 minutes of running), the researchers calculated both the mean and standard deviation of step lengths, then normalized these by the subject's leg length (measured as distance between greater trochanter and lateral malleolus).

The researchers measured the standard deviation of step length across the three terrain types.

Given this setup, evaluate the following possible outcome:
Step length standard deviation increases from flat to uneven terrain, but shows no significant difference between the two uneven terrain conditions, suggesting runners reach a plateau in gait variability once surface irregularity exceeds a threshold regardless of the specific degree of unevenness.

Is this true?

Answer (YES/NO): NO